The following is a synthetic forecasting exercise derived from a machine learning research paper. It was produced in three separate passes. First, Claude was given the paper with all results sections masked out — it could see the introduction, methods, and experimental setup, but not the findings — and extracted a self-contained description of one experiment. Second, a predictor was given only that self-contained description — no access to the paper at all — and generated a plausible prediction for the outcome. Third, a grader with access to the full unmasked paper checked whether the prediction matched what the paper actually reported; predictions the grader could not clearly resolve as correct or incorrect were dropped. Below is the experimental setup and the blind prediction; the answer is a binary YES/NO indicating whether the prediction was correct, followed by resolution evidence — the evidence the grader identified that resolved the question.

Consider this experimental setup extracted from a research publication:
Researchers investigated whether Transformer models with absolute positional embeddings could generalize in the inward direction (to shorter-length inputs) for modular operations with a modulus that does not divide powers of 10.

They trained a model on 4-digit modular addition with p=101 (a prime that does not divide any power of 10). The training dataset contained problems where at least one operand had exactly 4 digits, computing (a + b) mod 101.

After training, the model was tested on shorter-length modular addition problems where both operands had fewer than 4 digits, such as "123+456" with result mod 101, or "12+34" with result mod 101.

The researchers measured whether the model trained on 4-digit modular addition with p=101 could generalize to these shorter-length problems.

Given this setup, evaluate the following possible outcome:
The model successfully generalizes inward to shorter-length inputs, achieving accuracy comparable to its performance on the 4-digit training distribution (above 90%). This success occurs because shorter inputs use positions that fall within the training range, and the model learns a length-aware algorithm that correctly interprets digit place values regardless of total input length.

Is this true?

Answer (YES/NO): YES